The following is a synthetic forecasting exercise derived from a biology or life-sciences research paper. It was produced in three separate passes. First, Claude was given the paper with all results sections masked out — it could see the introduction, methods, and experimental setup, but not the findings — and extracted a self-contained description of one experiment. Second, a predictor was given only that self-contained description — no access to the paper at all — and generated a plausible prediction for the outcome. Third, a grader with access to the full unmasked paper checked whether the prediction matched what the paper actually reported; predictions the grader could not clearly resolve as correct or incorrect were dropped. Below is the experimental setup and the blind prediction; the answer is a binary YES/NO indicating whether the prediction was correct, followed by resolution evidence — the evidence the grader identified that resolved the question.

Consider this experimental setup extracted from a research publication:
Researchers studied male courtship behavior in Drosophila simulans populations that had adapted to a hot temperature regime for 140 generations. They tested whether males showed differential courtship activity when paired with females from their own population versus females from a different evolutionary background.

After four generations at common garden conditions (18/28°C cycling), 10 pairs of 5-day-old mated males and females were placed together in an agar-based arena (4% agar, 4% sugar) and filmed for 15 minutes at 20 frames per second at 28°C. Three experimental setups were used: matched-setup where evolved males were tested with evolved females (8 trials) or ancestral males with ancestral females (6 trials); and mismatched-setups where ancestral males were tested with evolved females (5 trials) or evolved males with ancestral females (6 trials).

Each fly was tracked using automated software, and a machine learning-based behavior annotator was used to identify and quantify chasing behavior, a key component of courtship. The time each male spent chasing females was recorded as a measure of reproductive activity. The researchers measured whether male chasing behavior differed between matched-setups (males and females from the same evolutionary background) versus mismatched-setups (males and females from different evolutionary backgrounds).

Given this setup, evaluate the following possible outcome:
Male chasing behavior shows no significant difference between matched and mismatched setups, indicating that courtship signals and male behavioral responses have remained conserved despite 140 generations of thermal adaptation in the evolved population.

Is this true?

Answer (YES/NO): NO